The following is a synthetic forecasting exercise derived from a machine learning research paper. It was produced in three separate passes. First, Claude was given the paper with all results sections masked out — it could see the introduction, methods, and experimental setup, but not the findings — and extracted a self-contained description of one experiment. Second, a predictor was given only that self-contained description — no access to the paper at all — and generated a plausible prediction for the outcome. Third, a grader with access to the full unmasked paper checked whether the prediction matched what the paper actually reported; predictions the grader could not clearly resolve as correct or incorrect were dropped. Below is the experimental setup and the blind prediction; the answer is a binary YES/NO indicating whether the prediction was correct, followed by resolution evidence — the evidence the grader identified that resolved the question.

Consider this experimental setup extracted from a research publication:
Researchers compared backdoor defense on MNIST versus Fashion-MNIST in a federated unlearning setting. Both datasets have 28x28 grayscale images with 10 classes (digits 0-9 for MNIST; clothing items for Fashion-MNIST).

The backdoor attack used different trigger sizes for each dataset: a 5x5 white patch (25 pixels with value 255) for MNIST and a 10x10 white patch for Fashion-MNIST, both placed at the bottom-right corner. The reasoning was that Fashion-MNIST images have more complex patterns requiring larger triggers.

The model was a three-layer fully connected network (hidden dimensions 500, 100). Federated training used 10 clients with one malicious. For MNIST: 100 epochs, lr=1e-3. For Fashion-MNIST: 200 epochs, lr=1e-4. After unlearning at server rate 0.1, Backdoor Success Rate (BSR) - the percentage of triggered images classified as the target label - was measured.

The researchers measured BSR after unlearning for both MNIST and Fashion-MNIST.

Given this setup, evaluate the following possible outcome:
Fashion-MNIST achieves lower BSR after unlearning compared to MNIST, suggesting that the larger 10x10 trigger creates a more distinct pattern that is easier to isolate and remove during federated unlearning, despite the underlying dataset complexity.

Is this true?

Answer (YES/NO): NO